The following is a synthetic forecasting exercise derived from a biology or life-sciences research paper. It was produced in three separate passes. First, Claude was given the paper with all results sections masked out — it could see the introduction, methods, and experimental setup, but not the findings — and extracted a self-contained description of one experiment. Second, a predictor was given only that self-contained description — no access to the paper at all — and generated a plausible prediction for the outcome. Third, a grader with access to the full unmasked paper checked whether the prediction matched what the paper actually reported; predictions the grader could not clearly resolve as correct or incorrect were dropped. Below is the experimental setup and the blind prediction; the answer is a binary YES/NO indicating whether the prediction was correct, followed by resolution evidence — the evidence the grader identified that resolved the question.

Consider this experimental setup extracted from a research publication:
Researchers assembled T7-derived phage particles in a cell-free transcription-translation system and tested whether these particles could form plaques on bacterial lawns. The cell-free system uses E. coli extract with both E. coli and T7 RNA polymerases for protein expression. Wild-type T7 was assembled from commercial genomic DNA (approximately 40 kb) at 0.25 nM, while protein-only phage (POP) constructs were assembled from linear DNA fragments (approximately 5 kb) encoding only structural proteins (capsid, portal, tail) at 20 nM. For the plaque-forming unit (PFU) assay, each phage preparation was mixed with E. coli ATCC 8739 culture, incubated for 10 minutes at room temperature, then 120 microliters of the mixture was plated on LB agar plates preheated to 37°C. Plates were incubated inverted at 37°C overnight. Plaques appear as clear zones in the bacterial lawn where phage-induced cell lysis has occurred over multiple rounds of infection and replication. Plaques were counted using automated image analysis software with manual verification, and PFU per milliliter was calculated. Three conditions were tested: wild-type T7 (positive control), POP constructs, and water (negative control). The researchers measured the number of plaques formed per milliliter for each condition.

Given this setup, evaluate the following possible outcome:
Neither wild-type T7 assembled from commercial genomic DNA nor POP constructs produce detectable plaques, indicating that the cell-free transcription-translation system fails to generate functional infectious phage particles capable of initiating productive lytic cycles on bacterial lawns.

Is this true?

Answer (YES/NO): NO